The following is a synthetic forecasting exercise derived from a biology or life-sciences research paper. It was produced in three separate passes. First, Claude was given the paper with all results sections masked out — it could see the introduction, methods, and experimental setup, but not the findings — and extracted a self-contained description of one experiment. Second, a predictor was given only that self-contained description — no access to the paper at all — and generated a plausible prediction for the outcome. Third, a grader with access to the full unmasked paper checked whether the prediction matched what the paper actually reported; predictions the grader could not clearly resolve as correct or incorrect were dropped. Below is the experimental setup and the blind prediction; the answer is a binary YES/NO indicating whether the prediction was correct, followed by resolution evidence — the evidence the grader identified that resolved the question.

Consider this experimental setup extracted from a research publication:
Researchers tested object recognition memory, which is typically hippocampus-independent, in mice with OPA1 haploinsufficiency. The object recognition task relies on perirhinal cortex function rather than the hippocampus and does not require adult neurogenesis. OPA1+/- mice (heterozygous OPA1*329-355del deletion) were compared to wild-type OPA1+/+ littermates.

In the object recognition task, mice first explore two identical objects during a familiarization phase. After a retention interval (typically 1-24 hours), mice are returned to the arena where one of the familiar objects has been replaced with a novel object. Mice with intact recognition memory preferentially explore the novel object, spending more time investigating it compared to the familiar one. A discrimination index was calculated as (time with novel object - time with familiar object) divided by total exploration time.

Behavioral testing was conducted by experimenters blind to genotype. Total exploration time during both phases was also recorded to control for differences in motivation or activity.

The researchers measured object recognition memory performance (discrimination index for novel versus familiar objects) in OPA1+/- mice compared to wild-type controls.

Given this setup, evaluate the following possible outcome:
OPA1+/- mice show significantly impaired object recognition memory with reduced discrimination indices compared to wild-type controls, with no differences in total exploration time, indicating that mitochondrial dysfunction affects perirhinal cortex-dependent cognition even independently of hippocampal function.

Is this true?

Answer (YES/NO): NO